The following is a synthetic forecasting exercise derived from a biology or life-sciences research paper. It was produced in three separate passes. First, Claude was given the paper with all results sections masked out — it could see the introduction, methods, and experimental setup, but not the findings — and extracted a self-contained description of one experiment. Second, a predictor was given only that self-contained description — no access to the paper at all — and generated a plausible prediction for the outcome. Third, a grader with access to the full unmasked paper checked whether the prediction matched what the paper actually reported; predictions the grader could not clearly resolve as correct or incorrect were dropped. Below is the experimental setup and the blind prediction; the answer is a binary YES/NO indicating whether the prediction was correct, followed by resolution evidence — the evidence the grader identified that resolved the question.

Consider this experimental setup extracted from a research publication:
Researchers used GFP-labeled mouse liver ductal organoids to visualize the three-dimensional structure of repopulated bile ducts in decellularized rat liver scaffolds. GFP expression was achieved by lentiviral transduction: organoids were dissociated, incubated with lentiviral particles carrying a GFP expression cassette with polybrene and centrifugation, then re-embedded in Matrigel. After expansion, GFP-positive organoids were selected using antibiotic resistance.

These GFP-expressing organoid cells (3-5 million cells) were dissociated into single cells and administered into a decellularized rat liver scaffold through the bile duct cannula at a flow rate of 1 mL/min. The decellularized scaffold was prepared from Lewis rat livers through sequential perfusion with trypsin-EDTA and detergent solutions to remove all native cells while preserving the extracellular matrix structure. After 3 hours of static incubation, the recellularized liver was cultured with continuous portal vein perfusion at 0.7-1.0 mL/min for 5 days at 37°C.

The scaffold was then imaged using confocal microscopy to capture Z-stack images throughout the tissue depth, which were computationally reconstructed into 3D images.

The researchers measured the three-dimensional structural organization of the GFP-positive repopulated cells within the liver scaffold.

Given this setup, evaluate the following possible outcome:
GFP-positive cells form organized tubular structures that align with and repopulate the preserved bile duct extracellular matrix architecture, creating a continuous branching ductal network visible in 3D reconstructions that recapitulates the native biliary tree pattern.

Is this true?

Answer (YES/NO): YES